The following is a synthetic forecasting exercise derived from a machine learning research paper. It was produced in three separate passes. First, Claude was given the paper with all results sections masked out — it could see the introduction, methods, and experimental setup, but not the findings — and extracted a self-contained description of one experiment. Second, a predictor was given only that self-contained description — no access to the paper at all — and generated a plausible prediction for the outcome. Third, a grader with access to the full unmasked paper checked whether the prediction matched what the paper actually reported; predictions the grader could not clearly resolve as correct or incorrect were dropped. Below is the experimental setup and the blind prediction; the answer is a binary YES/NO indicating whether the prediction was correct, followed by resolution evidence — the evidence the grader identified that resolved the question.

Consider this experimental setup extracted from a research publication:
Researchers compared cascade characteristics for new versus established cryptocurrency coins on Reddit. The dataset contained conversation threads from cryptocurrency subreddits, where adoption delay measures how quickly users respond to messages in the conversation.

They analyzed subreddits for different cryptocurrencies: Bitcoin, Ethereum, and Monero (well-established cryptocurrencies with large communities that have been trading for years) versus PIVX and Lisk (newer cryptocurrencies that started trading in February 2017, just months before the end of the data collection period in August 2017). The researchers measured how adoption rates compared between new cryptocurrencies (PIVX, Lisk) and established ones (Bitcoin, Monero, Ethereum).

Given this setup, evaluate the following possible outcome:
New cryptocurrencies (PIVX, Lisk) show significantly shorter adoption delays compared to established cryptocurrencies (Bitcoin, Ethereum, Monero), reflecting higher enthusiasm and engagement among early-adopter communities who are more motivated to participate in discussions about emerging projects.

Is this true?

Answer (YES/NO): NO